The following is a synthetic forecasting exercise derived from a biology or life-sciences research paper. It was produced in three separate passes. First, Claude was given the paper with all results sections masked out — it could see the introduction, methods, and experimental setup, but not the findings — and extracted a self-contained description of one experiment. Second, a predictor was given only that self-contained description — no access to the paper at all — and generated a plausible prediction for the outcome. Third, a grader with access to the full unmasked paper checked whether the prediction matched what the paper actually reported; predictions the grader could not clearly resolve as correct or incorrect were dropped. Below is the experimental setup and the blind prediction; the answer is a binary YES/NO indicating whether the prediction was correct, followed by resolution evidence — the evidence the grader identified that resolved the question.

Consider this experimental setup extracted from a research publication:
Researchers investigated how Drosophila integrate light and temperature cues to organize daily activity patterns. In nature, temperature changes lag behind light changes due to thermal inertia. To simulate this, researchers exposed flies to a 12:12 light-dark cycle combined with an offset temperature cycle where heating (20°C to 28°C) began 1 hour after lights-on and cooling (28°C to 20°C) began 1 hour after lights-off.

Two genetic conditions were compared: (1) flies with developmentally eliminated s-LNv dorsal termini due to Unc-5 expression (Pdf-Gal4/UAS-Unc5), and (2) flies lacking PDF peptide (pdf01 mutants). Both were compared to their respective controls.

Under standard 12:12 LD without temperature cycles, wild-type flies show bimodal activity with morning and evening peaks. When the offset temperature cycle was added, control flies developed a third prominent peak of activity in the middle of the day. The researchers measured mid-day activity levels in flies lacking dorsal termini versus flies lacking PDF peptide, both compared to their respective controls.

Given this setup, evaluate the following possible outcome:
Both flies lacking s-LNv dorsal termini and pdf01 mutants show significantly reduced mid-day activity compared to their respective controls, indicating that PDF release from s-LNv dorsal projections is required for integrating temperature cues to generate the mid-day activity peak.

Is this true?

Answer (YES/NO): NO